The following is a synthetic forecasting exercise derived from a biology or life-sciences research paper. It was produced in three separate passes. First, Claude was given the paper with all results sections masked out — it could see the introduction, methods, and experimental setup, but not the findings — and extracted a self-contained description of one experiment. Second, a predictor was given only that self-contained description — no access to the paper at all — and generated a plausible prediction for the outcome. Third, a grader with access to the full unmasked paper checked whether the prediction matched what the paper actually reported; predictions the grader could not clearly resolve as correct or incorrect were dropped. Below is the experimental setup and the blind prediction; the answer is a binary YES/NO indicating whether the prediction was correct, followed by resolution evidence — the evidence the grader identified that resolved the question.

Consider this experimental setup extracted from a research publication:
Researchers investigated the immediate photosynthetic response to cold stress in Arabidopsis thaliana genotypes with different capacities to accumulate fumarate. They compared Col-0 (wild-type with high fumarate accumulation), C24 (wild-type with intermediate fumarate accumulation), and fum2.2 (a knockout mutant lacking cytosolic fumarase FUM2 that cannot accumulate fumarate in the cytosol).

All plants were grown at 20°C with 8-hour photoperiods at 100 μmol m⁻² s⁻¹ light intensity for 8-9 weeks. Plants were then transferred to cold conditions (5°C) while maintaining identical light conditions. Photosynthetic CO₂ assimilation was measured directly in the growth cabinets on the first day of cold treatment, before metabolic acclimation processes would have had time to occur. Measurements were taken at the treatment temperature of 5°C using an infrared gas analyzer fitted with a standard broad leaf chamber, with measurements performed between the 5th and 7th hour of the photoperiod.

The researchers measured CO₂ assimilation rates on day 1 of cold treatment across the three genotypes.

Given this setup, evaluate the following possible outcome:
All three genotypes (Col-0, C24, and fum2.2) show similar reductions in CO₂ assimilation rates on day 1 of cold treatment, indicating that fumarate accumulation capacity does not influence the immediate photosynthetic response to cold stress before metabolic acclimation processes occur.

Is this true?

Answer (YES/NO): YES